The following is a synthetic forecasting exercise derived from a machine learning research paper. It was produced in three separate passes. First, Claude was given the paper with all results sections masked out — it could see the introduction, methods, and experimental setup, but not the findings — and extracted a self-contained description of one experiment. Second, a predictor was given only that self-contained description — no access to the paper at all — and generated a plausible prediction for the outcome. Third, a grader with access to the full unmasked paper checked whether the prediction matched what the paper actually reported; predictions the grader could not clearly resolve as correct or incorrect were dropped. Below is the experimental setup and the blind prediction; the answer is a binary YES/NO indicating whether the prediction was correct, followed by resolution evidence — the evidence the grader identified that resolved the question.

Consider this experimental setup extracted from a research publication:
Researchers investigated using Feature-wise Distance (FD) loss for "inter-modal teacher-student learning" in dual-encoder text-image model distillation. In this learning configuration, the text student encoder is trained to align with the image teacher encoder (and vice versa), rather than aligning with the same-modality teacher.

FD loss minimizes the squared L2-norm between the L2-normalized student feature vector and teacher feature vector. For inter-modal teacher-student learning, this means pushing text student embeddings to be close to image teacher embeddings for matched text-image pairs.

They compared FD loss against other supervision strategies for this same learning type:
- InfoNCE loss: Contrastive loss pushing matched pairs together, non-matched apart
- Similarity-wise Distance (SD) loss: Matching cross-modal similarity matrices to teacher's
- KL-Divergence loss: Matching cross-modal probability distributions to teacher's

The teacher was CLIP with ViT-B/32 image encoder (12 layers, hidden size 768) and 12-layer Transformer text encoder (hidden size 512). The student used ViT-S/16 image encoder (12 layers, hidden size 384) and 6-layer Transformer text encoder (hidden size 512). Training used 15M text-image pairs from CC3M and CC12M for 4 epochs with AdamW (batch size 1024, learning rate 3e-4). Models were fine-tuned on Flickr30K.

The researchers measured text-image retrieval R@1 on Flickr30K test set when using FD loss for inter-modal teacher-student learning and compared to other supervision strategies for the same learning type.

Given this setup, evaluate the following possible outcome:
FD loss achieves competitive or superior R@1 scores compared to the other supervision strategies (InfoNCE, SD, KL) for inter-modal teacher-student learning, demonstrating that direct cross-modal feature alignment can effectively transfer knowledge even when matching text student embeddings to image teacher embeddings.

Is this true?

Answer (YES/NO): NO